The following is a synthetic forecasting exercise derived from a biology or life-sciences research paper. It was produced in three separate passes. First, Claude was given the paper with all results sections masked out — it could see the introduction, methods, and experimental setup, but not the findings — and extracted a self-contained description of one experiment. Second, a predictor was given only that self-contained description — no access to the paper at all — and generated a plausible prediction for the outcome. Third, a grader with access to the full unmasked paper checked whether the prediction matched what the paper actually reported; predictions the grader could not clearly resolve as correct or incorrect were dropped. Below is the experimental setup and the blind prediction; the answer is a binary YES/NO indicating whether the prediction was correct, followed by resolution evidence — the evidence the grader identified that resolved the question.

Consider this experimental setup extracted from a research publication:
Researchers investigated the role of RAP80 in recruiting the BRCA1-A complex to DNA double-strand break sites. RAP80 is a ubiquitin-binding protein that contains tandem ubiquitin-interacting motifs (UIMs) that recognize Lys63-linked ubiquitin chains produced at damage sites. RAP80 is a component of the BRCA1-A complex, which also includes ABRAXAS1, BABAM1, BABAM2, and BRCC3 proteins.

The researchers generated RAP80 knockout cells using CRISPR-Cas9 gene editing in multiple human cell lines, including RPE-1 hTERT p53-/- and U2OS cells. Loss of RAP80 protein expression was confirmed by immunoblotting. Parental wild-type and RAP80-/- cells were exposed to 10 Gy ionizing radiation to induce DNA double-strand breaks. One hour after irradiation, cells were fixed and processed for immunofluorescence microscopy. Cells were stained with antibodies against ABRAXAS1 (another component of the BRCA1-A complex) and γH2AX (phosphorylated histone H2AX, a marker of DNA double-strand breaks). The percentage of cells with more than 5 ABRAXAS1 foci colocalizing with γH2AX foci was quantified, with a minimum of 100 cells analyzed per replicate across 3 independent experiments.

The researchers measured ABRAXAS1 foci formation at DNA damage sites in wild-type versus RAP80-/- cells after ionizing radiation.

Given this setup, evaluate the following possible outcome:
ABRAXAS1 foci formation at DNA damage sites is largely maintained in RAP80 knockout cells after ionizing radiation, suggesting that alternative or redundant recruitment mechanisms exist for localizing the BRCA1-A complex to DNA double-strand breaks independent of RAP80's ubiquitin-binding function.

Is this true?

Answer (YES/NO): NO